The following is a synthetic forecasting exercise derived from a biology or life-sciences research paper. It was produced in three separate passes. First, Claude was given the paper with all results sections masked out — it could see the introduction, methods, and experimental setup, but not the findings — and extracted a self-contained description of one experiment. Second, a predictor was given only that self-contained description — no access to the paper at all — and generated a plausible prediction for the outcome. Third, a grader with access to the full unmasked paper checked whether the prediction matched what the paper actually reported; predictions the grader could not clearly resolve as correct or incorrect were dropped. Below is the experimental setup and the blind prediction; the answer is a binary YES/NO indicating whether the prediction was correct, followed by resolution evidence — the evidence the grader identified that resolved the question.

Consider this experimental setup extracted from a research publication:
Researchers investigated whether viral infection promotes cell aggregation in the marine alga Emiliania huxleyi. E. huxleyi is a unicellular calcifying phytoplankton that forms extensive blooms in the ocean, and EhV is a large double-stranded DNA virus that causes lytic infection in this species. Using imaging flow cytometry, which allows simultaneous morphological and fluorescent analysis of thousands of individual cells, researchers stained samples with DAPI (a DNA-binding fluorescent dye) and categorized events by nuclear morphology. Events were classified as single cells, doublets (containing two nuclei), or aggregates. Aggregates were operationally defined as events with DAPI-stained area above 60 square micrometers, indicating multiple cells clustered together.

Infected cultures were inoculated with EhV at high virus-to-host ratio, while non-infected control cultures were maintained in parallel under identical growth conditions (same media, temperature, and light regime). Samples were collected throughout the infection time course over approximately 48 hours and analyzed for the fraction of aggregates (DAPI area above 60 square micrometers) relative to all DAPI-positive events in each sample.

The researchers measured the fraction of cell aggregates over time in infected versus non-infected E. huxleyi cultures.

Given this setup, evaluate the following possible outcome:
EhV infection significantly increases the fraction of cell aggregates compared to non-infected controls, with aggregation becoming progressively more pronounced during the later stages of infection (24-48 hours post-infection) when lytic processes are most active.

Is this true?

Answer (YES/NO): YES